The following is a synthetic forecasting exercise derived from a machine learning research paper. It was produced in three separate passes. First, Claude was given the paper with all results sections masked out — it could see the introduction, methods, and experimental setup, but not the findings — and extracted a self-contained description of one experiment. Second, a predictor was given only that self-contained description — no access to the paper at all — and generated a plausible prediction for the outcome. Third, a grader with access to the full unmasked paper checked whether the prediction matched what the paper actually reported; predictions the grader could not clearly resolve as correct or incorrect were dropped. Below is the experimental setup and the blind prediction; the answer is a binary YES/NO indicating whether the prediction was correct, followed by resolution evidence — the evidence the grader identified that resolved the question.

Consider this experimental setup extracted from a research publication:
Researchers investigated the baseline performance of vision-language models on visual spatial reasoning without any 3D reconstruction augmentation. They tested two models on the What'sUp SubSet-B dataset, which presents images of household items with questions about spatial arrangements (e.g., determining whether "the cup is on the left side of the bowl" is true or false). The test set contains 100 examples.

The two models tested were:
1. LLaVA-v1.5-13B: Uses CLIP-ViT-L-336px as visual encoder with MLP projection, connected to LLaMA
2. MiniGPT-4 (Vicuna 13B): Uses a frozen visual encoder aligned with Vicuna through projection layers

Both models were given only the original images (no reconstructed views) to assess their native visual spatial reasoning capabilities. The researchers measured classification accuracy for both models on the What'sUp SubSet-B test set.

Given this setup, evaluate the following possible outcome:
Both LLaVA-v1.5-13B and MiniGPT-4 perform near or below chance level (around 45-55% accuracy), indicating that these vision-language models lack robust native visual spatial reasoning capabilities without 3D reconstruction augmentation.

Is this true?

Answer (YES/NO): NO